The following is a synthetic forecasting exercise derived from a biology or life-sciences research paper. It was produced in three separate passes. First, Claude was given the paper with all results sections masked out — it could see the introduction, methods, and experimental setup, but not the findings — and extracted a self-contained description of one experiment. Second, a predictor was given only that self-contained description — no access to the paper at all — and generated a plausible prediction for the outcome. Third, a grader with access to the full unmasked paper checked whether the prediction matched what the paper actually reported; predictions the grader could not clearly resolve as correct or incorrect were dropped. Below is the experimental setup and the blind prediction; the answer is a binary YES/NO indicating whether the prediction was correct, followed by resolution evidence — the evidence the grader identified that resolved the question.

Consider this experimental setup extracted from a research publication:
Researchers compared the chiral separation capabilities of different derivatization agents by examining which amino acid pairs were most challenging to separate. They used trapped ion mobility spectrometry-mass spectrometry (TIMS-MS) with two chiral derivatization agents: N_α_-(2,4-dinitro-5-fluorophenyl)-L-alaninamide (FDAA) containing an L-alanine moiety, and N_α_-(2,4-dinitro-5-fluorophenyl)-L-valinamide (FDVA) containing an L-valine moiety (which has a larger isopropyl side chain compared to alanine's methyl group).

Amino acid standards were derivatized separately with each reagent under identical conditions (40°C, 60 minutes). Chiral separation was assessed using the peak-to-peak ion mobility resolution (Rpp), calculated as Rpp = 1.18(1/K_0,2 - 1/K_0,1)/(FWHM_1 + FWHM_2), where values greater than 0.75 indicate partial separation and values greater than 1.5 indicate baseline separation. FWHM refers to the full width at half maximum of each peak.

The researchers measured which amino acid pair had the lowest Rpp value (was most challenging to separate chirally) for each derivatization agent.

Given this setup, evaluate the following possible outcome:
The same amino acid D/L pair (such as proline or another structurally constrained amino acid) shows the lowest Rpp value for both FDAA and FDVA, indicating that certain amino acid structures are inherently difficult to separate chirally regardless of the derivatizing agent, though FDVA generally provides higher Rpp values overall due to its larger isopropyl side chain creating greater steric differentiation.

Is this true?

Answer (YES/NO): NO